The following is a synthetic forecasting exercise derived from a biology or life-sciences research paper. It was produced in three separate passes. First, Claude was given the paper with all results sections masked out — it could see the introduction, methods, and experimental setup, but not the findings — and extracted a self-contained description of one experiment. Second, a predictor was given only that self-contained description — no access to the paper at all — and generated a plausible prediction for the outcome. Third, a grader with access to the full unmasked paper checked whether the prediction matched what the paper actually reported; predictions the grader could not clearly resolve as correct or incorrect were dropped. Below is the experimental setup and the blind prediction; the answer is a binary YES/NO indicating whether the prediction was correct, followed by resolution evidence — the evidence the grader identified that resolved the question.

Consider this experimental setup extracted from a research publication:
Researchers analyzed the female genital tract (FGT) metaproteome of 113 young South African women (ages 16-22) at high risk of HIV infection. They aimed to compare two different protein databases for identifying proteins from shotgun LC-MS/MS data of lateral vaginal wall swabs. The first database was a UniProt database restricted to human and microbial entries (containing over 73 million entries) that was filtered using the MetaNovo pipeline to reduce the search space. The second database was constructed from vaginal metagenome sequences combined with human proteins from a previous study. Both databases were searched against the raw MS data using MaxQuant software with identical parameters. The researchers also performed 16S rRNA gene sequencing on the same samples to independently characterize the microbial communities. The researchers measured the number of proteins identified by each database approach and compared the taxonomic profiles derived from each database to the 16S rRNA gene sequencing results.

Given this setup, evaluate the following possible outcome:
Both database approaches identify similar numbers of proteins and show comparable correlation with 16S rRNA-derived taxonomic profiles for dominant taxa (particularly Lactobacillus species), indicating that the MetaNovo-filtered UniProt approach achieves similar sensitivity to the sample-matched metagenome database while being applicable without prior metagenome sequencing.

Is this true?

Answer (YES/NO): NO